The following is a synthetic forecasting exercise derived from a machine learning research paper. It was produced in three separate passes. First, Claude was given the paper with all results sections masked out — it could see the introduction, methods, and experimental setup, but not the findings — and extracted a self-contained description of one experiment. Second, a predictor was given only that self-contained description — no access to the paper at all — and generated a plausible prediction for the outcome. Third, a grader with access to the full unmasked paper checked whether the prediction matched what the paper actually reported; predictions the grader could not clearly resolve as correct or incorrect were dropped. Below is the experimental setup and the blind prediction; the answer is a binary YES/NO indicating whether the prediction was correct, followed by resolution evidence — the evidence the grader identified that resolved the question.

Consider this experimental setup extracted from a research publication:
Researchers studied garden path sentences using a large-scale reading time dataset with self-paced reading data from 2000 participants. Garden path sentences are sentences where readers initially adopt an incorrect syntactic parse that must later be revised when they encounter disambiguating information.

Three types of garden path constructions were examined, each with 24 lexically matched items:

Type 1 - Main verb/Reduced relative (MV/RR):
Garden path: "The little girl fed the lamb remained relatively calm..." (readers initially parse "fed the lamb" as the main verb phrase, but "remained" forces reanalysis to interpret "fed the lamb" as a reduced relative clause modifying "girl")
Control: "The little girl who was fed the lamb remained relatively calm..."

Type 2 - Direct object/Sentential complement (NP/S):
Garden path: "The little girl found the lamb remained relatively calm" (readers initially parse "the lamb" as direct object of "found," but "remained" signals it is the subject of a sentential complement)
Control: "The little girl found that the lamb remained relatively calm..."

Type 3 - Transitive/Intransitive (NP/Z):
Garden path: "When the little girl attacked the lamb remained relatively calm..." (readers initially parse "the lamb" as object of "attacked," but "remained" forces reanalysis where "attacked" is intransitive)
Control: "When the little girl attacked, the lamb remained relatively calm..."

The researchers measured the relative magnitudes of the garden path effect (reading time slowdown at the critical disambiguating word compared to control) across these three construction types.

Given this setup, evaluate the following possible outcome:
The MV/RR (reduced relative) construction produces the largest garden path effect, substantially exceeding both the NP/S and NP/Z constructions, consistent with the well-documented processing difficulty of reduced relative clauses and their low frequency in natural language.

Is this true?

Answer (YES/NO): NO